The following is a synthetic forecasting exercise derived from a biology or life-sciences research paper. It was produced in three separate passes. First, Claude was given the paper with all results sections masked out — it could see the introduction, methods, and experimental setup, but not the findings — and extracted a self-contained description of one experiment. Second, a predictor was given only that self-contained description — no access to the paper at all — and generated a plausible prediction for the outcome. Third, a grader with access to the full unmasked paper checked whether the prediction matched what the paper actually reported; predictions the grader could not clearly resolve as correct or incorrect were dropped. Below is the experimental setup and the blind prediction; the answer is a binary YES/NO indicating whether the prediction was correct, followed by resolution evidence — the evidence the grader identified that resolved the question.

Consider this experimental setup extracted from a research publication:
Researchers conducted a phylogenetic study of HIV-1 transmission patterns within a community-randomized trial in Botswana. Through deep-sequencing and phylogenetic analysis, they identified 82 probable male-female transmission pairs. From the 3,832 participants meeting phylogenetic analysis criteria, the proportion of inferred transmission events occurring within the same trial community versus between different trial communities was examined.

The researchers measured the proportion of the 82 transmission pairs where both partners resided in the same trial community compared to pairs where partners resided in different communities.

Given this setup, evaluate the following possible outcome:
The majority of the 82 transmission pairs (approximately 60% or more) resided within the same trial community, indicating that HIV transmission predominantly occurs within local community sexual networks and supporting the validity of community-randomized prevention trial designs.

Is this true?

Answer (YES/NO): YES